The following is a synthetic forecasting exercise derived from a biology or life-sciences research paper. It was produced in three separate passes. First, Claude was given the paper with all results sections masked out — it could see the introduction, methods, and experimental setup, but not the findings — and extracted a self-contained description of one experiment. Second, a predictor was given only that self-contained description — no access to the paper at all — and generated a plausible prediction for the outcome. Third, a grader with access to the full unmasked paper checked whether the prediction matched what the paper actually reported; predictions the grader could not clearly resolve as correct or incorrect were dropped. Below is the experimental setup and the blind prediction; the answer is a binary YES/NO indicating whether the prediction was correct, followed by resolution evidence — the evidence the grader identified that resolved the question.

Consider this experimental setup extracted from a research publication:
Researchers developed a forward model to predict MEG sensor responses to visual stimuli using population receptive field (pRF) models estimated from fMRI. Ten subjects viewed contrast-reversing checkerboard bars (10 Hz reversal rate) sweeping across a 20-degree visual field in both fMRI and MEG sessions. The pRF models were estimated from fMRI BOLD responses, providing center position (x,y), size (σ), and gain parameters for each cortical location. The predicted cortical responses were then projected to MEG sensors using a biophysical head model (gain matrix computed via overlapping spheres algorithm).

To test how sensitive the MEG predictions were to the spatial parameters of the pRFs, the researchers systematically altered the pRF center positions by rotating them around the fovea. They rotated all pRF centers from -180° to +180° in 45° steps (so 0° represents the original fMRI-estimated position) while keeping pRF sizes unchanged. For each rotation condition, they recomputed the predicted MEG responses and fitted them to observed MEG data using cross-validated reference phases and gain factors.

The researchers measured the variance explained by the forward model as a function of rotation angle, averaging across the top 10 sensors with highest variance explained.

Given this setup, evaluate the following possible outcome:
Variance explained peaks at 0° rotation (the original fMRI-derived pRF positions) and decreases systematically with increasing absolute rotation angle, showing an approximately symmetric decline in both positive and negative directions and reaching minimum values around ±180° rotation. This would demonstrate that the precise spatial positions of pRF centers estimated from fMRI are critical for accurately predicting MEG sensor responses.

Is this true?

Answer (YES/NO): NO